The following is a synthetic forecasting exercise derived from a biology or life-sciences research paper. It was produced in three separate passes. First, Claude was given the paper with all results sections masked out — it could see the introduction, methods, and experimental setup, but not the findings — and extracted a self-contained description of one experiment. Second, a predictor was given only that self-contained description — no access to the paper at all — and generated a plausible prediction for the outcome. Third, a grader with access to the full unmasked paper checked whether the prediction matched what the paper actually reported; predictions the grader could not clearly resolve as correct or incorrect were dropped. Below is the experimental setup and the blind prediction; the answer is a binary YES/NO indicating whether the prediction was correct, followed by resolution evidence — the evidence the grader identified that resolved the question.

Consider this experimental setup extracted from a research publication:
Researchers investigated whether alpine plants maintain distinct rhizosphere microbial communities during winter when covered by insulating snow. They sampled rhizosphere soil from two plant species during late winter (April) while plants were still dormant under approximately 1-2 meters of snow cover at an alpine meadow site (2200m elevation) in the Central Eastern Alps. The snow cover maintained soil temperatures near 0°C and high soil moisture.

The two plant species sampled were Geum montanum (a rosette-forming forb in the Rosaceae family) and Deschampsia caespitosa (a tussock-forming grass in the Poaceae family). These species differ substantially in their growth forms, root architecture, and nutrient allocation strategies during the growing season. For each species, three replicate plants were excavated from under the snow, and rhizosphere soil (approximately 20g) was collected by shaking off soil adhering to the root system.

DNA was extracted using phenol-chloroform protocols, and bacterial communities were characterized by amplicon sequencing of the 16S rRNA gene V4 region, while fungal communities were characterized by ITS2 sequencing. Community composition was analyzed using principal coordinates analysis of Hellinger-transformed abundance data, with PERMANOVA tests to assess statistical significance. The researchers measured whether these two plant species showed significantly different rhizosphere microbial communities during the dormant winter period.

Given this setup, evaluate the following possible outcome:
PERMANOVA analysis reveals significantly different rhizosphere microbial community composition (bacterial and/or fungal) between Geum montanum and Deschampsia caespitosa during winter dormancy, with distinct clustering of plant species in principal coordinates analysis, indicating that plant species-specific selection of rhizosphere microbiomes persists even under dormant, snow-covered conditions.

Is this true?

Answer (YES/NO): YES